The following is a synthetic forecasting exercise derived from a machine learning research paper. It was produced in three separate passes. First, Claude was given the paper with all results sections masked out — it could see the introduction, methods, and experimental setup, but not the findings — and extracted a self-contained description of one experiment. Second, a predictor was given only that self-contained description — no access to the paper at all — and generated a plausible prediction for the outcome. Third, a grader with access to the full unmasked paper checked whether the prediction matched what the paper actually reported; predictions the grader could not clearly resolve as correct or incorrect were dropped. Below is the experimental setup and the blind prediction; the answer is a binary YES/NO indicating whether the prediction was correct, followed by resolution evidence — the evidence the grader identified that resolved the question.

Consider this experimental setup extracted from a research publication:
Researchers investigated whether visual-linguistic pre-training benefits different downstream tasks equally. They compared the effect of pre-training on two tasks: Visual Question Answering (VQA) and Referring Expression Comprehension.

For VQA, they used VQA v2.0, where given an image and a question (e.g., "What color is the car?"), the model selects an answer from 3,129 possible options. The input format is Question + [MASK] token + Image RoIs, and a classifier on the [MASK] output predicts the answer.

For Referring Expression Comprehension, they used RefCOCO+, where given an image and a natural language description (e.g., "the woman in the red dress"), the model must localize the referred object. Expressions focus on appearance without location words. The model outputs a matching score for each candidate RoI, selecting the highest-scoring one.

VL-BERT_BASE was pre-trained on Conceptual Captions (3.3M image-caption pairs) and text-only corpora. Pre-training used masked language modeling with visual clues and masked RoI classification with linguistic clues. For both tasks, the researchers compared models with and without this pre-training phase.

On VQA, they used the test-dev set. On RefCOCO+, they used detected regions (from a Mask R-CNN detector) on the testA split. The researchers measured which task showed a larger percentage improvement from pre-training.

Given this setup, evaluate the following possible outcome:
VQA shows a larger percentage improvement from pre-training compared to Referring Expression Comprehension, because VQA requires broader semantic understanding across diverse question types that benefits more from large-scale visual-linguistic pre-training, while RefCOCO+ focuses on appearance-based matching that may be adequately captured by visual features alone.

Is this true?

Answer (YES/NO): NO